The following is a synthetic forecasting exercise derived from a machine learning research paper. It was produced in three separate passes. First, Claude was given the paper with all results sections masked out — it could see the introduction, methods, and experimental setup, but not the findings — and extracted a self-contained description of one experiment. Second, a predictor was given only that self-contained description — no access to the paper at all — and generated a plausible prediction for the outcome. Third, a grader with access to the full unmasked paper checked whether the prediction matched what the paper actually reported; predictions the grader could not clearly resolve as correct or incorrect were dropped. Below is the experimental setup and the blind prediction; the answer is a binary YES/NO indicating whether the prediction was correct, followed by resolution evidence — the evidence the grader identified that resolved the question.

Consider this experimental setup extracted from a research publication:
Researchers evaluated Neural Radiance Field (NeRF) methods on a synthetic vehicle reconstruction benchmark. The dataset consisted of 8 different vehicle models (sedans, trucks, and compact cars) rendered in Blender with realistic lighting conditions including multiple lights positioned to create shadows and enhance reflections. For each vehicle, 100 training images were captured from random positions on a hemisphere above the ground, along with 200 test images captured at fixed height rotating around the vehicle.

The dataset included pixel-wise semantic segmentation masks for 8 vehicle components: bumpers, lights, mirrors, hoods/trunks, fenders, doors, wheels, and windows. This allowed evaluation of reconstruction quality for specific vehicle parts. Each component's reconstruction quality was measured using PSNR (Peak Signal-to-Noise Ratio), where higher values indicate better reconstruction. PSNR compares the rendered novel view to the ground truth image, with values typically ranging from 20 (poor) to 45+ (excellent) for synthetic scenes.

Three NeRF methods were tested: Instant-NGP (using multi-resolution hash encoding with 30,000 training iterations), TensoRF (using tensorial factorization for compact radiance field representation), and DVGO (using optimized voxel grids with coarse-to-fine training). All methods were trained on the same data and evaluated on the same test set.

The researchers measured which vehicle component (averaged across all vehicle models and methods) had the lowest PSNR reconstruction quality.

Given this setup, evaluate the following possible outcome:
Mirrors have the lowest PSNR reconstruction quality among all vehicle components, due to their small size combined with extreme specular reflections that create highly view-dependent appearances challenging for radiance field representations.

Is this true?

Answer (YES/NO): NO